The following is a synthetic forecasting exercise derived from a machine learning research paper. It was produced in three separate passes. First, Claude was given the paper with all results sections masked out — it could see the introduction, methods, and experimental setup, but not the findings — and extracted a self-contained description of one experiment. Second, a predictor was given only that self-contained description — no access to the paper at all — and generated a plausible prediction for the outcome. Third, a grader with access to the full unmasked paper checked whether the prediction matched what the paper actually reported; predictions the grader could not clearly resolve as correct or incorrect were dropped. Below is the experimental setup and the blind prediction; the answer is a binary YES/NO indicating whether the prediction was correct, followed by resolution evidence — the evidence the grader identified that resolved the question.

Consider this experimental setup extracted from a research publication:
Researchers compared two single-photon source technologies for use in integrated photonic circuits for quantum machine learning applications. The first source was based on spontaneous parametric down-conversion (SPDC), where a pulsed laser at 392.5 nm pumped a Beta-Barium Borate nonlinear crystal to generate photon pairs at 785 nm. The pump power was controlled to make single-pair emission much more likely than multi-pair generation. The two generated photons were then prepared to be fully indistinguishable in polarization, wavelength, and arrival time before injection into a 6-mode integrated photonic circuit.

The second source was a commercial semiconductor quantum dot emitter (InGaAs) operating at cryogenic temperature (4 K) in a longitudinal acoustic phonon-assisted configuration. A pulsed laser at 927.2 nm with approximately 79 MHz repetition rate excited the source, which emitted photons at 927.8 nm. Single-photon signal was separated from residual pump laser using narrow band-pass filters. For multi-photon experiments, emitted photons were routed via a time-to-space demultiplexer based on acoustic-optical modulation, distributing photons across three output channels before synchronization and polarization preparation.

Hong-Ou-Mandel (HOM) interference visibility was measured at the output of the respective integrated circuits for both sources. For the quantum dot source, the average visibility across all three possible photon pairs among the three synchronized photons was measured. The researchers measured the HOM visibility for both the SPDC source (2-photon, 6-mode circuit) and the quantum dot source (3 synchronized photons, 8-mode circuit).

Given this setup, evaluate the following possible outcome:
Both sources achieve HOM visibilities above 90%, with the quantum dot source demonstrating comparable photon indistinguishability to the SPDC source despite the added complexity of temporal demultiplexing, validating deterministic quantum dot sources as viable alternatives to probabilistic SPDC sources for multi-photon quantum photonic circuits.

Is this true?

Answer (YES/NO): NO